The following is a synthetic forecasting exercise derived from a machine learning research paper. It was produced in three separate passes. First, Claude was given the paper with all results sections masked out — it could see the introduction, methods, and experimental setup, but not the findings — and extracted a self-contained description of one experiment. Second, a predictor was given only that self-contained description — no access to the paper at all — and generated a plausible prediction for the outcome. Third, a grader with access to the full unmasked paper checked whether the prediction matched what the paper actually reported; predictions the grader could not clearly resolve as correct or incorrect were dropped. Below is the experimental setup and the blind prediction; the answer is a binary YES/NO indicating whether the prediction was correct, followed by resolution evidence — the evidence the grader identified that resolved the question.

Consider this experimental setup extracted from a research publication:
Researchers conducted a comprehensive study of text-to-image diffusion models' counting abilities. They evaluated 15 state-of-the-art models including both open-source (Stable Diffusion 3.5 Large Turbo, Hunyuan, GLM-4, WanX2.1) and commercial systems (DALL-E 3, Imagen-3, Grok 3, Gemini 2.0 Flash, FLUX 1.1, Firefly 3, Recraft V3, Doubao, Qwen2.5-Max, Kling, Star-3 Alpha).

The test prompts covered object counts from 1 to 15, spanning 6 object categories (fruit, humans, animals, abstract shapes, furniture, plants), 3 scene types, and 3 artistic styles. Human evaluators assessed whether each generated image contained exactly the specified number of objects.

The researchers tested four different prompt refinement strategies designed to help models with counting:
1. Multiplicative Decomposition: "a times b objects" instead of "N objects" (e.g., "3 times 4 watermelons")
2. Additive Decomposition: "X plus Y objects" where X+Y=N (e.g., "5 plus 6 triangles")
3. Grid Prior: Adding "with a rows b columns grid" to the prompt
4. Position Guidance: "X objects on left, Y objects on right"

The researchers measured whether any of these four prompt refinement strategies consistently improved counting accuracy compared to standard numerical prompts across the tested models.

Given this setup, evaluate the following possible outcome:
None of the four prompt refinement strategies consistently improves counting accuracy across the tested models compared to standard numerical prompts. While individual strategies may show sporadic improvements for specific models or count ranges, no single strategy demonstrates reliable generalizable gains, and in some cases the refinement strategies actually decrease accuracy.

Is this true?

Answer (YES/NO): YES